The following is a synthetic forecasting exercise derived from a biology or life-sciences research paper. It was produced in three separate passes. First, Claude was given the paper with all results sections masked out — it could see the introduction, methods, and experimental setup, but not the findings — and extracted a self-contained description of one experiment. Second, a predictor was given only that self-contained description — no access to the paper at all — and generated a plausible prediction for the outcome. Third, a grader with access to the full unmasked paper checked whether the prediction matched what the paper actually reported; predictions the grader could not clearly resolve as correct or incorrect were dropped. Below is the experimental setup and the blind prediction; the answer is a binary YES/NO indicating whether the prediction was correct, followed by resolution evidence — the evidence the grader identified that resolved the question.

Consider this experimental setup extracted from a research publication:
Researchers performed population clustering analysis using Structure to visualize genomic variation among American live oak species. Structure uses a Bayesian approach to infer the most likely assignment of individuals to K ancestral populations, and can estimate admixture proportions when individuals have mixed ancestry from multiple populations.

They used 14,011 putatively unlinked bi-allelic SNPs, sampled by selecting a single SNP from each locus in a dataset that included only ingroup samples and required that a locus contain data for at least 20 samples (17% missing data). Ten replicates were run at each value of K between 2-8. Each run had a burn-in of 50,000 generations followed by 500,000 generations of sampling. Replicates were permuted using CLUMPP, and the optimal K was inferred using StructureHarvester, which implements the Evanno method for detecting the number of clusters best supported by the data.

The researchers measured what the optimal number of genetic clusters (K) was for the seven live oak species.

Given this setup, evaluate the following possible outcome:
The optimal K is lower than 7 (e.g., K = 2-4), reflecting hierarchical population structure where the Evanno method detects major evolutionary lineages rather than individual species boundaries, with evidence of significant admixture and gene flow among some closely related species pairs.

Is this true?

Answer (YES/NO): YES